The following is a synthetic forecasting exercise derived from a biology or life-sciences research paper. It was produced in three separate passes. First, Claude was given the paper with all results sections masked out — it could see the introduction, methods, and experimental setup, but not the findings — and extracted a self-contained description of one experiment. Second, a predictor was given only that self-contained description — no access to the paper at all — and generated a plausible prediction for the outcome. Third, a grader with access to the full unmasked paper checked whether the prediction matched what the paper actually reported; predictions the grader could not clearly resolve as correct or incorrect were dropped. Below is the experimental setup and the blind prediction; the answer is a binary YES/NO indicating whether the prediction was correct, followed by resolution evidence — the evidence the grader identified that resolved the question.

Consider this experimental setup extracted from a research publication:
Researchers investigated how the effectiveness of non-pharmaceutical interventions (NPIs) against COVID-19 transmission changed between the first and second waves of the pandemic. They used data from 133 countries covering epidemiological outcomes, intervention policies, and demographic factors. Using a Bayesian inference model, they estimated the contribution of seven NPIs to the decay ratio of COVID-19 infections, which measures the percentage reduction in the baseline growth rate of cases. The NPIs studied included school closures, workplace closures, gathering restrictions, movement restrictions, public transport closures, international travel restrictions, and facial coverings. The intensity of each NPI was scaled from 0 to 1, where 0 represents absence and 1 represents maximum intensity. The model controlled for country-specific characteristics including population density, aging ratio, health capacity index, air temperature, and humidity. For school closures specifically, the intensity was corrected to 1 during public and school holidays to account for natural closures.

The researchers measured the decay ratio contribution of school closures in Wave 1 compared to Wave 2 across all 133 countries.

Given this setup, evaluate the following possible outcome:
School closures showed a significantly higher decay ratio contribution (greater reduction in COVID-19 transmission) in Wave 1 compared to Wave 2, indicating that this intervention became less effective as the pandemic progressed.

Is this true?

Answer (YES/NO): YES